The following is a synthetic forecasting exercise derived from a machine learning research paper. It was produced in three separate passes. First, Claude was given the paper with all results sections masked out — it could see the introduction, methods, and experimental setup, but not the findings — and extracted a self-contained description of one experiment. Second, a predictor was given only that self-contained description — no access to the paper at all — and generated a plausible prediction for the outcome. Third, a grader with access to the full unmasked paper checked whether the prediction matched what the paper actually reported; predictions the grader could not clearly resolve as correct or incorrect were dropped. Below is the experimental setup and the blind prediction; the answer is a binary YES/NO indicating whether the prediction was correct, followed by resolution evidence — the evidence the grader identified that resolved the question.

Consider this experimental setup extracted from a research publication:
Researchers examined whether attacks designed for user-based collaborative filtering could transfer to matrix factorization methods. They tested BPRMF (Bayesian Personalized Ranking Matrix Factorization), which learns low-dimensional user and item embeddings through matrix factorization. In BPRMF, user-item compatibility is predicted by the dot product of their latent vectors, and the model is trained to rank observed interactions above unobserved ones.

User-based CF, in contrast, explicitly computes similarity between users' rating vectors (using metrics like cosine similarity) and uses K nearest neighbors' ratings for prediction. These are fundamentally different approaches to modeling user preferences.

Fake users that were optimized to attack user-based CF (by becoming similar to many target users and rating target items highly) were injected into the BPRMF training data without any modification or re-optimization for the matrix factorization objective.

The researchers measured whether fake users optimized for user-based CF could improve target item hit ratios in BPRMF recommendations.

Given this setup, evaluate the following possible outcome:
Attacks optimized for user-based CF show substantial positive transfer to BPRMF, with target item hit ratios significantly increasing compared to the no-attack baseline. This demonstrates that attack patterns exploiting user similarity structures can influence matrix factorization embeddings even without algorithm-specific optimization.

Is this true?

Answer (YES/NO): YES